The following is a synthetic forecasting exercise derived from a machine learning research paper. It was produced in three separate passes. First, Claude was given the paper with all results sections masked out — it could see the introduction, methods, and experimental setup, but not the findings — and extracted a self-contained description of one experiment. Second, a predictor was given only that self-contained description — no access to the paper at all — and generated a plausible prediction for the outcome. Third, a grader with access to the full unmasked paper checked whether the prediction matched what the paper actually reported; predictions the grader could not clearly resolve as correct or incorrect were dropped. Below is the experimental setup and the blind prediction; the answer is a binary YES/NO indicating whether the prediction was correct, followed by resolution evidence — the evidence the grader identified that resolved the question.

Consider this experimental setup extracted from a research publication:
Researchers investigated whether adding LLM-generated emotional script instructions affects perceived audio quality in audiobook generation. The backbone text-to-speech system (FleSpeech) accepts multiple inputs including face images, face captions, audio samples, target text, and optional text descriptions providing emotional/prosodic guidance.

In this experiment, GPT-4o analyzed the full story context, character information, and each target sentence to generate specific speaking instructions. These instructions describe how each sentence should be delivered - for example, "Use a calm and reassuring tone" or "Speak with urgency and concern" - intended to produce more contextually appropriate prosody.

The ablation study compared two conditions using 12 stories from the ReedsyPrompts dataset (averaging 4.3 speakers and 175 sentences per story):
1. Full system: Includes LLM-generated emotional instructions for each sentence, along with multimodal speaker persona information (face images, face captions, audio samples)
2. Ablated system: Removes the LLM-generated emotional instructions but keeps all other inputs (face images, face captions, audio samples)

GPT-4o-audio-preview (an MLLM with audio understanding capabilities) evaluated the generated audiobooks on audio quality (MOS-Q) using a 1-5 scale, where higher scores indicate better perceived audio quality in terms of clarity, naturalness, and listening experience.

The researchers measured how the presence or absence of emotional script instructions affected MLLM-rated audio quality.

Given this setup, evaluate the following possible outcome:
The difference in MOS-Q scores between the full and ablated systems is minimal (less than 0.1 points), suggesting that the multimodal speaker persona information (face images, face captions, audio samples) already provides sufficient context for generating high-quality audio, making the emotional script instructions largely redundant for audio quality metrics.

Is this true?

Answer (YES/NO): NO